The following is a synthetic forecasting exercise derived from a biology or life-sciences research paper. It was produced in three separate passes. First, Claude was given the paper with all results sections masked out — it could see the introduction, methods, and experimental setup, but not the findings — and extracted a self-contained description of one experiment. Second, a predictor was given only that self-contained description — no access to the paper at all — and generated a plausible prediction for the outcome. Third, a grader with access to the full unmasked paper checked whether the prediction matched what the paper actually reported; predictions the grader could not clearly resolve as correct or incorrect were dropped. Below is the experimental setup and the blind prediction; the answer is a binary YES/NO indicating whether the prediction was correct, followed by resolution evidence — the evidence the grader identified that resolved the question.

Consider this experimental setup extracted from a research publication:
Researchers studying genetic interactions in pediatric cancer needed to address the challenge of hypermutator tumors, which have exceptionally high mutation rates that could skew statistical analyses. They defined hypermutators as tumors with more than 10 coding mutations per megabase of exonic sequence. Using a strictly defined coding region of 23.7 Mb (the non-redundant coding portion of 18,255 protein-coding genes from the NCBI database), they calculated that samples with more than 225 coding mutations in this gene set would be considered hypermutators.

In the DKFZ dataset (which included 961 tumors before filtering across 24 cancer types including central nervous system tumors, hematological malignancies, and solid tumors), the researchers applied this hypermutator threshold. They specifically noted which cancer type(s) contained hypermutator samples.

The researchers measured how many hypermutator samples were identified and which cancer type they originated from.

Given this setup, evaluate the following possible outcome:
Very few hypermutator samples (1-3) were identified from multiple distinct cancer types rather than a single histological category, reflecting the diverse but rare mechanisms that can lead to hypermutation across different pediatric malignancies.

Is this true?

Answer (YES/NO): NO